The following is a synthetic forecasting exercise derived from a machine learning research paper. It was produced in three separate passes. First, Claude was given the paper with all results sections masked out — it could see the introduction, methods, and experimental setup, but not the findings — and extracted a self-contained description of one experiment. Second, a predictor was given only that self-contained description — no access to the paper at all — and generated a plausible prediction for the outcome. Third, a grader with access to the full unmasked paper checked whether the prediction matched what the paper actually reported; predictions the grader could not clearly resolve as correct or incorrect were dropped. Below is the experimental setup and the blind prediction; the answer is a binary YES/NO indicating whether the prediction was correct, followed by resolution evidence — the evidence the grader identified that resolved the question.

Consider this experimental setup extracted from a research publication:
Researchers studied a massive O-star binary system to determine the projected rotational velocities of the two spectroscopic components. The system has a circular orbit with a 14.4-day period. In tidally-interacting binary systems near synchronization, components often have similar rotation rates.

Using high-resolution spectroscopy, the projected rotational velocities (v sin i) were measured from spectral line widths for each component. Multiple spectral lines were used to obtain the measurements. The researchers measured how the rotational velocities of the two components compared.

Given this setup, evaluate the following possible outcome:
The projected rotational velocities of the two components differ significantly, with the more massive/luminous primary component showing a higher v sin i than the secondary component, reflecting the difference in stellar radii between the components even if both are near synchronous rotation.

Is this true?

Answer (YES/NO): NO